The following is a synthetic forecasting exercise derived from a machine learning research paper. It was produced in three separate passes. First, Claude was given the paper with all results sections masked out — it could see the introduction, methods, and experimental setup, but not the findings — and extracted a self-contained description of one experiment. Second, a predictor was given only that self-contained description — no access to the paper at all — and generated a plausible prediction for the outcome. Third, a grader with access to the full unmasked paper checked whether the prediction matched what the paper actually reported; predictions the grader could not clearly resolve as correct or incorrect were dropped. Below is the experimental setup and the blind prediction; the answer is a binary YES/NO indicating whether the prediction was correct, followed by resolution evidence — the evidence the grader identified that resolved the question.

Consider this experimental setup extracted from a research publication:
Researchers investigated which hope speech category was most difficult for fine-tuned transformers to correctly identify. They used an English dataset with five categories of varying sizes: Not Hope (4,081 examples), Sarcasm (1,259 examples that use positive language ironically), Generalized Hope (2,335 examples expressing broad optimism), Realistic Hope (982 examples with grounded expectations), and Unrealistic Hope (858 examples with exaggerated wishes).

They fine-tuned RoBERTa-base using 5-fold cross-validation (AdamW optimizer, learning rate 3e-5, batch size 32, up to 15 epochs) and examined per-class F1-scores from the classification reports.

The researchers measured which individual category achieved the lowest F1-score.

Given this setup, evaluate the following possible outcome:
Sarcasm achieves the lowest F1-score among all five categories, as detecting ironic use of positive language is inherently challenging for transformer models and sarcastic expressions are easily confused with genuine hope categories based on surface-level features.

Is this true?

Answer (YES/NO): NO